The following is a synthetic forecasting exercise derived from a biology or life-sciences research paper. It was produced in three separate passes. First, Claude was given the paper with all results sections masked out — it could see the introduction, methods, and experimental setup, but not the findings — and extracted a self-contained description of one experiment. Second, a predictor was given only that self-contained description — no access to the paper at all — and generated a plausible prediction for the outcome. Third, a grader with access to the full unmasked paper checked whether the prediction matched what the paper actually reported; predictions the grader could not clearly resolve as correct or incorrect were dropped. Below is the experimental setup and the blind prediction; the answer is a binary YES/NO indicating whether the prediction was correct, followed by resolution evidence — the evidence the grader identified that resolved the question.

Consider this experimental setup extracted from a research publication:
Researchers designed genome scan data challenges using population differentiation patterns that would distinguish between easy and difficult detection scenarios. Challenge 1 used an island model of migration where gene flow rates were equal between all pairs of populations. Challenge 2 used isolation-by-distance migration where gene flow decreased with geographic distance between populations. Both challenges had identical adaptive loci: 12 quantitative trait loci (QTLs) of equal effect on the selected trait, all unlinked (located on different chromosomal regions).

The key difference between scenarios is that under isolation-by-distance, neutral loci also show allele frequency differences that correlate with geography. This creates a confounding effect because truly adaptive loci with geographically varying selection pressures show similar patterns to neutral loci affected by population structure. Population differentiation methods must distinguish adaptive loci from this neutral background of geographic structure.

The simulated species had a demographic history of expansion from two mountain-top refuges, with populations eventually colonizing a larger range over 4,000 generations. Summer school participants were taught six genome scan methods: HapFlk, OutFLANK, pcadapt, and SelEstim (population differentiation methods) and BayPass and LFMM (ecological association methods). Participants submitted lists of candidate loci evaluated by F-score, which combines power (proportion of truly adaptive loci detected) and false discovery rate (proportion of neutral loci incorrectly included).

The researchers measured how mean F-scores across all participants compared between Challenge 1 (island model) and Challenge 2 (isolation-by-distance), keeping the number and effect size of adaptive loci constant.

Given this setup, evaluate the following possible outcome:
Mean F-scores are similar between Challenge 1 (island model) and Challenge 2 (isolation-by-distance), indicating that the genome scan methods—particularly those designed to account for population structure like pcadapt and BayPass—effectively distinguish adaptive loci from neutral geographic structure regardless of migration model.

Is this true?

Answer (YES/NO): NO